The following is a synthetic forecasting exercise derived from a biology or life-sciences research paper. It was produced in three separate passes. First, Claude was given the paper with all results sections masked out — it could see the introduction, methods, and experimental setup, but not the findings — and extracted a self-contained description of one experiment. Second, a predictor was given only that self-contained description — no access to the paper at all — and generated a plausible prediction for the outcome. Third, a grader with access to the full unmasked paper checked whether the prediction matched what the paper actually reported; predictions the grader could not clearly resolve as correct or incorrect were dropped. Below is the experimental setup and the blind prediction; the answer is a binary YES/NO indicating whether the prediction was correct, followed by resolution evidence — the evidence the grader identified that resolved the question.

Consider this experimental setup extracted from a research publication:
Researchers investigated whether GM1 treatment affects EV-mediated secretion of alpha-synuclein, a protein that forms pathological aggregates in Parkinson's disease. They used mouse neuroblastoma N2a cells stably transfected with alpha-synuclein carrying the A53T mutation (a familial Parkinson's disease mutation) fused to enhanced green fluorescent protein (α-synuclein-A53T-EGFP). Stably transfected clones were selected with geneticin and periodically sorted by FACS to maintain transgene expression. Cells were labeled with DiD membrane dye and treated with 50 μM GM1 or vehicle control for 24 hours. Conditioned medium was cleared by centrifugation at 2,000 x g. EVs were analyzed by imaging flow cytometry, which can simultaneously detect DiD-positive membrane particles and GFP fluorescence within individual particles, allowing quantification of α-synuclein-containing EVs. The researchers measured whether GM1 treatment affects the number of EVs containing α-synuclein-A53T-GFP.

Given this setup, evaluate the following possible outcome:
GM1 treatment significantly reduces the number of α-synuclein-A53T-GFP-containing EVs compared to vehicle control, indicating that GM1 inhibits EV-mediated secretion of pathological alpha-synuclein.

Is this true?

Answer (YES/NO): NO